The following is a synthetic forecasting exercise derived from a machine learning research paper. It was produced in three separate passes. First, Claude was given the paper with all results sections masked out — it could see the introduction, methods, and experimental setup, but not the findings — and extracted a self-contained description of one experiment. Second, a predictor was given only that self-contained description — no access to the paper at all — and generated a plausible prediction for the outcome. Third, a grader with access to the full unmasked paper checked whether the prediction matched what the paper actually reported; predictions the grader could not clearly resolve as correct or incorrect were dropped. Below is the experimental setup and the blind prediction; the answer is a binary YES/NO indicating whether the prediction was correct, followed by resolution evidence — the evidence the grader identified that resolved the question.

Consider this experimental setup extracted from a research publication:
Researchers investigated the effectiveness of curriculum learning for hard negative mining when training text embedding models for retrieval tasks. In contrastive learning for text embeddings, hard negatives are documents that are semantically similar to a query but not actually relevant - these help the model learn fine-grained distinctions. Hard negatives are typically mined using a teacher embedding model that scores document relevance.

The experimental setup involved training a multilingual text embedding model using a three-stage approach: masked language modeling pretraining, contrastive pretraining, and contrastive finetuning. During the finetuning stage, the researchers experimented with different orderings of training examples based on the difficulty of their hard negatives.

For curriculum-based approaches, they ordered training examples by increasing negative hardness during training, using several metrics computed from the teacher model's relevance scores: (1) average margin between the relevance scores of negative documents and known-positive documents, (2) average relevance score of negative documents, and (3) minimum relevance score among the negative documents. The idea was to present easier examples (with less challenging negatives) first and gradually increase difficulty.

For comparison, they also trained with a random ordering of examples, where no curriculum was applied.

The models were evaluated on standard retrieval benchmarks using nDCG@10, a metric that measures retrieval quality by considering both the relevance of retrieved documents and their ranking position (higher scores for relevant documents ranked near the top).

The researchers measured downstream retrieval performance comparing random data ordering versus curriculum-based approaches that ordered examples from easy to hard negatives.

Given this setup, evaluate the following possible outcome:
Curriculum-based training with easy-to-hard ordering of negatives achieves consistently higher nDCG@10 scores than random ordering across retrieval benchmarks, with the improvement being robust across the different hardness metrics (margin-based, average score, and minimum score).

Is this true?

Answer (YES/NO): NO